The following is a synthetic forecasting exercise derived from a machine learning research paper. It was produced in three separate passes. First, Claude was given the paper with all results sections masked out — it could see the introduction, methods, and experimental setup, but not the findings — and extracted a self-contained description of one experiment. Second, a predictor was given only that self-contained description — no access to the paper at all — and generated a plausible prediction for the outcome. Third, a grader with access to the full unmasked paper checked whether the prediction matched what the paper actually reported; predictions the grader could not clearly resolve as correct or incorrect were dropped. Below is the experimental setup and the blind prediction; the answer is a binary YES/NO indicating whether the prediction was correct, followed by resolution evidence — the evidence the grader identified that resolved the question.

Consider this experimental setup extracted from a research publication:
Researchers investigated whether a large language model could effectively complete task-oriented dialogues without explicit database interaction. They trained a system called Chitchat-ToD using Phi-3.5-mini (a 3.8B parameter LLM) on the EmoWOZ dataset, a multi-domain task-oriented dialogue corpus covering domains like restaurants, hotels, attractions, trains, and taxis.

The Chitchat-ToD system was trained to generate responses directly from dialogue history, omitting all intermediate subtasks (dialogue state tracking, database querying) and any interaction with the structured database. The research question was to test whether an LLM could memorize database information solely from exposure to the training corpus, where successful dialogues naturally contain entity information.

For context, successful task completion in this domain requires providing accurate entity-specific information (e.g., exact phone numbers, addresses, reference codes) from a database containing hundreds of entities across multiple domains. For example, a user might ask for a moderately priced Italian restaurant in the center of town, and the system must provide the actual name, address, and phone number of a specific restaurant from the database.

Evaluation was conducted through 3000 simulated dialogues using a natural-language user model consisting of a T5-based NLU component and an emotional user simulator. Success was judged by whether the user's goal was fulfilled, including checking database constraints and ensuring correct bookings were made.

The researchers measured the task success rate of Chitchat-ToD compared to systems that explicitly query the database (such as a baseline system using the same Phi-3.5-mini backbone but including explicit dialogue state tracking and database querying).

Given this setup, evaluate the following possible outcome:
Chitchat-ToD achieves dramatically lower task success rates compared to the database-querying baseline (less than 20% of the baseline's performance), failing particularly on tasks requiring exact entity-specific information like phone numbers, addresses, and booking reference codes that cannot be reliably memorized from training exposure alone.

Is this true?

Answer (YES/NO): NO